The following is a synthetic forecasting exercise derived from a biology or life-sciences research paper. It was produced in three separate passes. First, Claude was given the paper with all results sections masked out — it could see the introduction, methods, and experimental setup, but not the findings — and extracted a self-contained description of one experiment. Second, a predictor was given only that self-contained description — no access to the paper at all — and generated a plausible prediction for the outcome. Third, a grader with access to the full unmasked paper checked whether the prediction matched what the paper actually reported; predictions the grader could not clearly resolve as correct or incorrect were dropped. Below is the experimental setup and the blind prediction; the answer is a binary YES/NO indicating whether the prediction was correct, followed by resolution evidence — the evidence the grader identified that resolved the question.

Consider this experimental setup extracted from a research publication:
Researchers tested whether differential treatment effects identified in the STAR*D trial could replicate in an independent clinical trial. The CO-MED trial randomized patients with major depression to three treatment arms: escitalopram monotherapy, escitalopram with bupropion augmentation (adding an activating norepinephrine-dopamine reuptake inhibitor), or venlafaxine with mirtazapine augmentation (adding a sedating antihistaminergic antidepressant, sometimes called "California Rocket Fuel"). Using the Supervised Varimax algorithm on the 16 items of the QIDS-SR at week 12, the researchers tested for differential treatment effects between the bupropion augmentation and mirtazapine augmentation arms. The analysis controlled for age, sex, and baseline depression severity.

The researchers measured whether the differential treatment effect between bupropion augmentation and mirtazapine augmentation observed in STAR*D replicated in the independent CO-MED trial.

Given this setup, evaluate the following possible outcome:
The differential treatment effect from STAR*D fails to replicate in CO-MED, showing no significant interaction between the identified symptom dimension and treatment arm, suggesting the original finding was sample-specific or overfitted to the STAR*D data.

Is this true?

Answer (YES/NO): NO